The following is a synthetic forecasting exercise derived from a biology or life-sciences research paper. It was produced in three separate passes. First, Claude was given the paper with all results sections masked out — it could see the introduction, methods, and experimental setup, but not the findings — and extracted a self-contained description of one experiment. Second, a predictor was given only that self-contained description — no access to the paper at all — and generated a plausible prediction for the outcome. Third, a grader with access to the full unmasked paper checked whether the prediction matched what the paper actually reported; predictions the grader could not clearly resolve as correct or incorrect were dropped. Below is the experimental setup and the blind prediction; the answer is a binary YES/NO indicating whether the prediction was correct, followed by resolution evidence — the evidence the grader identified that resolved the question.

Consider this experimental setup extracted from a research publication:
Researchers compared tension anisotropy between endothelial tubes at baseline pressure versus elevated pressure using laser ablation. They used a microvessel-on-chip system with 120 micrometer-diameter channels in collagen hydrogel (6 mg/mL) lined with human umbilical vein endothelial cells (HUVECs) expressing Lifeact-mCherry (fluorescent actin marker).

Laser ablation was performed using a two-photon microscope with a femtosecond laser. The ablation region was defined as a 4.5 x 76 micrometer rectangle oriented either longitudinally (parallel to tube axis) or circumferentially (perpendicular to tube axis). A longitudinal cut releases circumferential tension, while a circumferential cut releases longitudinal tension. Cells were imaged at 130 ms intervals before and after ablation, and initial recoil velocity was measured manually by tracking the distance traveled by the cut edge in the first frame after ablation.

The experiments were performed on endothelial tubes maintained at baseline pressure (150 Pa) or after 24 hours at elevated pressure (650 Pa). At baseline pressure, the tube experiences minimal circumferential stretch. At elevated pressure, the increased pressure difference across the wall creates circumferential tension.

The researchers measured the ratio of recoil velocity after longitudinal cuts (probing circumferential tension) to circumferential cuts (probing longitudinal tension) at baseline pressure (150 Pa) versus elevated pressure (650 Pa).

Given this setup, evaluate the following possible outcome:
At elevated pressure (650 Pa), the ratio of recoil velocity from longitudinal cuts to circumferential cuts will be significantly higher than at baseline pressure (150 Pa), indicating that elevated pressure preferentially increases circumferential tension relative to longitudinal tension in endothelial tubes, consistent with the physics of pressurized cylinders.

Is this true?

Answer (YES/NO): YES